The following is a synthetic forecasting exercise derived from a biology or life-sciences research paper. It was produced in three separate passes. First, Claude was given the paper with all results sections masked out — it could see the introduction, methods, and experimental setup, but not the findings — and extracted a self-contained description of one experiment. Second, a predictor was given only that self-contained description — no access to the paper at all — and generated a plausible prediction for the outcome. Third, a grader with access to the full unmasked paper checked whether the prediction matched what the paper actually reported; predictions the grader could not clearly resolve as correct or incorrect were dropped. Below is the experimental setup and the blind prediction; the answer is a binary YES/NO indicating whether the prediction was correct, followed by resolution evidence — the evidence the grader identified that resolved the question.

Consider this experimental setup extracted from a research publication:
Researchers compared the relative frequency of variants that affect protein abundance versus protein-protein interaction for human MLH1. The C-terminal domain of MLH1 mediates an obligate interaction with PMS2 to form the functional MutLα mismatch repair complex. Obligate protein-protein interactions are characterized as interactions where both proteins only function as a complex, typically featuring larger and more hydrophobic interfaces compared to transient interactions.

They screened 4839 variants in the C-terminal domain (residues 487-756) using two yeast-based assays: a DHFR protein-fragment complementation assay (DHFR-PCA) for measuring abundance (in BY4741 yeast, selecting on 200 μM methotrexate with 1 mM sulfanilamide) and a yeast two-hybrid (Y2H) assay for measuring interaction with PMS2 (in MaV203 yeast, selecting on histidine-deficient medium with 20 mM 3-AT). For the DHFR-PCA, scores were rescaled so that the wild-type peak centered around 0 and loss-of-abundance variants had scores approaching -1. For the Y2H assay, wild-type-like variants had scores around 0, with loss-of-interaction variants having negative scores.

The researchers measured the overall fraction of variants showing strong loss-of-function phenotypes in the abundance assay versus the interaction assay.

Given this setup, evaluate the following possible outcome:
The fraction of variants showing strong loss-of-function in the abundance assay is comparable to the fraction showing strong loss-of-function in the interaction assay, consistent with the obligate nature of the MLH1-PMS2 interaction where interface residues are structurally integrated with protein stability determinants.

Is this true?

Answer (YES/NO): NO